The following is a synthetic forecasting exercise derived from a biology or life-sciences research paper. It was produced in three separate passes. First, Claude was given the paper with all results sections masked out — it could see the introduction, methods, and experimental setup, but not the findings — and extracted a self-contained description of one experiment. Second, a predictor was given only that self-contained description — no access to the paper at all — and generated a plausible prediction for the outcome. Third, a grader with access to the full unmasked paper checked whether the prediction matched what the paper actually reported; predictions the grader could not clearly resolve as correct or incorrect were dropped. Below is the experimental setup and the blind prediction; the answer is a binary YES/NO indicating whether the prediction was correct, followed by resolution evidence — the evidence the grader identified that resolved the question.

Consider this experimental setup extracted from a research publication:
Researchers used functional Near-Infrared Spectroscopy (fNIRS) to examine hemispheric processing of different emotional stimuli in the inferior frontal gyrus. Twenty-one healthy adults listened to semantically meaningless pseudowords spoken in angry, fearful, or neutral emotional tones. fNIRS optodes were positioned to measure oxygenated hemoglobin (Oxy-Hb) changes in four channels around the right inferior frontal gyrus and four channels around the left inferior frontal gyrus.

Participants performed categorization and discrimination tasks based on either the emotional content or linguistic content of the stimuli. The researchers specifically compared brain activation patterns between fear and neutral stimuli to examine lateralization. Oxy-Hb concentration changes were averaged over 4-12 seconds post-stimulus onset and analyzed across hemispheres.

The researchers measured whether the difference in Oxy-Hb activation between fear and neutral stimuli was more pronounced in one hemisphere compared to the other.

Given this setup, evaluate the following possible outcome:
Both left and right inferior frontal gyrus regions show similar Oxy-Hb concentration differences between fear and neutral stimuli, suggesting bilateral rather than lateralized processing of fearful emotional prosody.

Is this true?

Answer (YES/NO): NO